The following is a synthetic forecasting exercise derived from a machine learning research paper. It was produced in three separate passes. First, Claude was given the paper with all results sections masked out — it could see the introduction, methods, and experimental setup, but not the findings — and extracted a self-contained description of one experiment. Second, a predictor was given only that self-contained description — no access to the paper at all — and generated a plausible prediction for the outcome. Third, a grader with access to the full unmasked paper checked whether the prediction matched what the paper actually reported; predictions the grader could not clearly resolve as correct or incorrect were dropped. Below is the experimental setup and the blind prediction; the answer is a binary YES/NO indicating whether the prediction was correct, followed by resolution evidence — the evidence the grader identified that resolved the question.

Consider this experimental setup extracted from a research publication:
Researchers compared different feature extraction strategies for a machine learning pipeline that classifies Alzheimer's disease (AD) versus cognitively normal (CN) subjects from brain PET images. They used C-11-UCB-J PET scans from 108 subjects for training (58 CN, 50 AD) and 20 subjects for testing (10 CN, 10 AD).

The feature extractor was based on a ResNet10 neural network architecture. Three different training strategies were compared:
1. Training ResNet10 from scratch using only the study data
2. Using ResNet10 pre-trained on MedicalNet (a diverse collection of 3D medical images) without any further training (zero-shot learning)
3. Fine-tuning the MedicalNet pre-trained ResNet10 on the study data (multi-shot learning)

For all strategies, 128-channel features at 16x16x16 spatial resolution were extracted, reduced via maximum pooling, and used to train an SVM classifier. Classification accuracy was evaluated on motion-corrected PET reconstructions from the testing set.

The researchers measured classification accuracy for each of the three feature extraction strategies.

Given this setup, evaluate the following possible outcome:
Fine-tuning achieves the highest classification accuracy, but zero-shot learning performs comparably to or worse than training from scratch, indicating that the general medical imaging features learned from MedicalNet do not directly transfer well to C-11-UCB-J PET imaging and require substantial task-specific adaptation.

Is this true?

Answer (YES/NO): NO